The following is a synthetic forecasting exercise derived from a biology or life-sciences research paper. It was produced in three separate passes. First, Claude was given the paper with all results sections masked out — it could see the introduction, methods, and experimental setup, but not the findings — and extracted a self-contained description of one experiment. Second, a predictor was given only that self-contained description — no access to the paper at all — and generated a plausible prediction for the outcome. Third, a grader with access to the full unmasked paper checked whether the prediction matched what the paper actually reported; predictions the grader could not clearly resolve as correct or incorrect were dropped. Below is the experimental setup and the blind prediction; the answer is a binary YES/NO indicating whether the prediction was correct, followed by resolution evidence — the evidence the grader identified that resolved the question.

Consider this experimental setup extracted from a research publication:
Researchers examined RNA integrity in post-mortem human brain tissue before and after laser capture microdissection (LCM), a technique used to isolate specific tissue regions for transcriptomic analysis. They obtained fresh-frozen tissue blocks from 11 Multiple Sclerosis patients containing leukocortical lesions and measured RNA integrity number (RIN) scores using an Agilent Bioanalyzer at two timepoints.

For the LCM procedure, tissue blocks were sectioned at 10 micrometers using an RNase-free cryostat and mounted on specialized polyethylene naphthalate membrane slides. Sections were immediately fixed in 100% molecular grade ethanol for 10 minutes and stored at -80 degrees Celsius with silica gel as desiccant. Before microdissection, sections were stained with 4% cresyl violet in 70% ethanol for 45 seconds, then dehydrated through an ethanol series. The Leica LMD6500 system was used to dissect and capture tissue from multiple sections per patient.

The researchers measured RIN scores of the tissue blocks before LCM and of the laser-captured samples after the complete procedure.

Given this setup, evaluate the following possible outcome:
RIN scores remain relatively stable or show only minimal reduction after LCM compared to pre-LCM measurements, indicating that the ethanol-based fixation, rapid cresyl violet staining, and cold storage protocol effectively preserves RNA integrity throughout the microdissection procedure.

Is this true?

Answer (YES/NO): NO